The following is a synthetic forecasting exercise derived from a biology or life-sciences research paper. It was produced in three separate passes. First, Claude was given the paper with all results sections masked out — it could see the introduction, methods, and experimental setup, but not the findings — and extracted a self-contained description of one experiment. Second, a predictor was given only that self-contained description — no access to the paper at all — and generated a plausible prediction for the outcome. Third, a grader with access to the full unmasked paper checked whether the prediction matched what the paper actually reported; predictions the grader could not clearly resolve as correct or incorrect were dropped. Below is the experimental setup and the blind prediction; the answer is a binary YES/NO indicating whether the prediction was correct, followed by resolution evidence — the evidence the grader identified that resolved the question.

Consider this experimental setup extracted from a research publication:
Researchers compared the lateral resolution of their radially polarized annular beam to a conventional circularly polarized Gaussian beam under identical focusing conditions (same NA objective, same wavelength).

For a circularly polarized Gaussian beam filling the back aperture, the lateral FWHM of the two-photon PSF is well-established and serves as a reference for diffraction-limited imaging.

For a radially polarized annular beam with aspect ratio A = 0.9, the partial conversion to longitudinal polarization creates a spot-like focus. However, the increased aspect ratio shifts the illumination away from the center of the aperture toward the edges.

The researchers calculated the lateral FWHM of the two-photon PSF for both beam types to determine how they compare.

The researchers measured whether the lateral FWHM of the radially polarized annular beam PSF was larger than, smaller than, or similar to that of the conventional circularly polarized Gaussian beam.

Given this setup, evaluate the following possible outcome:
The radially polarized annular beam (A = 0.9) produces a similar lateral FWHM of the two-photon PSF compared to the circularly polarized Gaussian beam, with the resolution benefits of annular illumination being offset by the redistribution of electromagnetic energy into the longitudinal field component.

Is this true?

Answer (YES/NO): YES